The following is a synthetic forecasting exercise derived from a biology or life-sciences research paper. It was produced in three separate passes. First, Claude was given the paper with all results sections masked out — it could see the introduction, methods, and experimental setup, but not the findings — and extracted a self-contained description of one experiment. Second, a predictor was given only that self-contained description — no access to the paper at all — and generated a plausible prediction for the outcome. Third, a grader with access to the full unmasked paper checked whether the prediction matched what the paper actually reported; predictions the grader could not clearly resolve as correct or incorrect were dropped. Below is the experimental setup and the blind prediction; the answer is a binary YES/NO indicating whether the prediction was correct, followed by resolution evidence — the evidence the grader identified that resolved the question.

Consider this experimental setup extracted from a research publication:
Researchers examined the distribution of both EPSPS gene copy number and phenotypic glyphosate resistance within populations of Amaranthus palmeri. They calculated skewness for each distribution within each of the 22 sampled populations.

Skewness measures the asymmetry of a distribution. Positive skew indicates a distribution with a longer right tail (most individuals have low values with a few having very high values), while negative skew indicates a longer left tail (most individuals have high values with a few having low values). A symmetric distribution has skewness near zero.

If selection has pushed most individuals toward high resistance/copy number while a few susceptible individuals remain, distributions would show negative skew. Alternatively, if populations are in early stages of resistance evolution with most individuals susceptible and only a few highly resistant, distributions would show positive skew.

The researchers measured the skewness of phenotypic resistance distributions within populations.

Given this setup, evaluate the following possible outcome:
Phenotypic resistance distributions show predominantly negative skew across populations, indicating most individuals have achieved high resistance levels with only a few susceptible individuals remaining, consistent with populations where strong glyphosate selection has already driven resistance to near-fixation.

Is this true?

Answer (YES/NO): NO